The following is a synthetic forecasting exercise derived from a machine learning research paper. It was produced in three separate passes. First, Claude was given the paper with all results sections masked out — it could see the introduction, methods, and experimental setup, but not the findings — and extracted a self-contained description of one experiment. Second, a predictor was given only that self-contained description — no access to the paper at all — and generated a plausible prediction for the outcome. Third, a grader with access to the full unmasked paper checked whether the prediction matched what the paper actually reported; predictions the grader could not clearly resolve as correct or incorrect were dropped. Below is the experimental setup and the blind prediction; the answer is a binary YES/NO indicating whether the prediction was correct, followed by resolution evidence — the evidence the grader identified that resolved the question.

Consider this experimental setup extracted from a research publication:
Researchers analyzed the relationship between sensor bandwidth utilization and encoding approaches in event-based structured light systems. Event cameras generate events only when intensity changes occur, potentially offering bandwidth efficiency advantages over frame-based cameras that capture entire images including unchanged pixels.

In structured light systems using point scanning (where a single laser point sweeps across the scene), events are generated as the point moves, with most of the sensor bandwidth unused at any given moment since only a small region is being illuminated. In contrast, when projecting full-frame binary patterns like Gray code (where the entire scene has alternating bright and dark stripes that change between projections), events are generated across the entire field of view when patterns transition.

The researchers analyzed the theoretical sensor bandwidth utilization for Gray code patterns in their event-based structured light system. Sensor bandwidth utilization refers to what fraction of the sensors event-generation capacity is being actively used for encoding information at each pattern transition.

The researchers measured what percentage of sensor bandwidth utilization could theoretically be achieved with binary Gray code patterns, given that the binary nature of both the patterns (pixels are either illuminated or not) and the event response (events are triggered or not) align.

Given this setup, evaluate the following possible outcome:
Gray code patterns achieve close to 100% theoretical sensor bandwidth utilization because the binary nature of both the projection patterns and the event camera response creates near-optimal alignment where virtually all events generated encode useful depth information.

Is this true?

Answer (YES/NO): YES